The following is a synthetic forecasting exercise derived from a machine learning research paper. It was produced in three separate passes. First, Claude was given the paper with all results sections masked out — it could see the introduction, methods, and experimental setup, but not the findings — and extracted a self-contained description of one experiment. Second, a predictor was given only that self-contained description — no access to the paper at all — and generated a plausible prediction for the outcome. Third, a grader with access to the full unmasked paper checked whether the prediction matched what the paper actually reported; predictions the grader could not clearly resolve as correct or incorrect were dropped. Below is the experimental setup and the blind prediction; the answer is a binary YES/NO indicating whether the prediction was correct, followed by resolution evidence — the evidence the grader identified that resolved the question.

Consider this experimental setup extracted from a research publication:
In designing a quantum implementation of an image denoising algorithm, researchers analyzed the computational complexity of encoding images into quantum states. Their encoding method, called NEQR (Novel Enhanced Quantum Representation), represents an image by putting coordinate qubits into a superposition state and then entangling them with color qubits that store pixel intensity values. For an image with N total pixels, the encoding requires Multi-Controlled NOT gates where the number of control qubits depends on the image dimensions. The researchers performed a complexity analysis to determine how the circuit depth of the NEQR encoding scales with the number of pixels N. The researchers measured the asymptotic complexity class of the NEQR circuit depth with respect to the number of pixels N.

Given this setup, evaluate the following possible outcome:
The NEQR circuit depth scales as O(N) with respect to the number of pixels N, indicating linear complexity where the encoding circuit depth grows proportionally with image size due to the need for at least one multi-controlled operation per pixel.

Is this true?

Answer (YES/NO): NO